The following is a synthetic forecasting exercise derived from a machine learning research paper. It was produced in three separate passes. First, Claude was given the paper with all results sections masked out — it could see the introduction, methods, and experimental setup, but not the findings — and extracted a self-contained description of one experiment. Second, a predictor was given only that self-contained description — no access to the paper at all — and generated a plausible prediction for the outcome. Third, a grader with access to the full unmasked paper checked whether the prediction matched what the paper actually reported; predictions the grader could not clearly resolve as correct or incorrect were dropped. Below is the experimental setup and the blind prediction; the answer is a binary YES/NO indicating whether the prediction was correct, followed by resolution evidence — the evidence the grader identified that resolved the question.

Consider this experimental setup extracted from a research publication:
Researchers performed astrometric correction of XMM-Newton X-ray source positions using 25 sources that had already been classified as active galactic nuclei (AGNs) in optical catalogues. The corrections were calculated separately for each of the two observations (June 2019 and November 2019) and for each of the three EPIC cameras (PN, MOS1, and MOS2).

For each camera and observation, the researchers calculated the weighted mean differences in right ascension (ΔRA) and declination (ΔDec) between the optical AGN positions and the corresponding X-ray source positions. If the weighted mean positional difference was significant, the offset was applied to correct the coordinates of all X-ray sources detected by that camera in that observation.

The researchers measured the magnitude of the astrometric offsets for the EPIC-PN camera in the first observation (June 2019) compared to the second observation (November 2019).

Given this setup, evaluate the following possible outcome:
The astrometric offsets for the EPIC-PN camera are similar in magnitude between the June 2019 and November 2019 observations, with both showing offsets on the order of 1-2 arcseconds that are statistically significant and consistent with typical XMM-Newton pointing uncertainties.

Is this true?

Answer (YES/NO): NO